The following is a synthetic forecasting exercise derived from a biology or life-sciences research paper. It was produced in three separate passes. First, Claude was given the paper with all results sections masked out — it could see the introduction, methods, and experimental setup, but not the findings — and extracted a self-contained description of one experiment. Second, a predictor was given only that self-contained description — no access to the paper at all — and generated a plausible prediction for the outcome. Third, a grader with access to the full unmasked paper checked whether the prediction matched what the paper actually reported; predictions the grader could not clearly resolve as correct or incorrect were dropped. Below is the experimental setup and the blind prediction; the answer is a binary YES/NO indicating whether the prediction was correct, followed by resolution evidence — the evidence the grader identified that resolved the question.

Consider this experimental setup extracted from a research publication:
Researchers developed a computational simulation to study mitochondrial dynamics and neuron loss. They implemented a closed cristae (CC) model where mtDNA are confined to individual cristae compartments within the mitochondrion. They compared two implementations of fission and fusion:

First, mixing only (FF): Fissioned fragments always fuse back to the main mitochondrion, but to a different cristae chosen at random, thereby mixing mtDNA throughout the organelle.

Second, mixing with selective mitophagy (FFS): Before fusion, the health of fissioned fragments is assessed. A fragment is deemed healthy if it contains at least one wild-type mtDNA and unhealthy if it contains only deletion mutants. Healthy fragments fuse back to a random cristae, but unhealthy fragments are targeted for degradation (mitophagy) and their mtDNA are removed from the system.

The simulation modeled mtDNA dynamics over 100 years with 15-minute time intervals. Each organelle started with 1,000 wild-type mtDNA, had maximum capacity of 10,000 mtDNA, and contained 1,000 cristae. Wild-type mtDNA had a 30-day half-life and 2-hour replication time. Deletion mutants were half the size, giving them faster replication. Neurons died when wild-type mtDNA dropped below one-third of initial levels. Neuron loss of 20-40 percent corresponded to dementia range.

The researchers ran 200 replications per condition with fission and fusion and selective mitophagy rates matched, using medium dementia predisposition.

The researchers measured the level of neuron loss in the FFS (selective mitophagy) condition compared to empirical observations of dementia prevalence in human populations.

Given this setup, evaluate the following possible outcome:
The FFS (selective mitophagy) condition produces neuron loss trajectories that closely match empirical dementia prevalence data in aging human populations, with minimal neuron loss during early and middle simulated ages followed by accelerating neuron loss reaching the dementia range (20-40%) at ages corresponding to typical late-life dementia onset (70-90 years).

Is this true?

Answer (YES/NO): NO